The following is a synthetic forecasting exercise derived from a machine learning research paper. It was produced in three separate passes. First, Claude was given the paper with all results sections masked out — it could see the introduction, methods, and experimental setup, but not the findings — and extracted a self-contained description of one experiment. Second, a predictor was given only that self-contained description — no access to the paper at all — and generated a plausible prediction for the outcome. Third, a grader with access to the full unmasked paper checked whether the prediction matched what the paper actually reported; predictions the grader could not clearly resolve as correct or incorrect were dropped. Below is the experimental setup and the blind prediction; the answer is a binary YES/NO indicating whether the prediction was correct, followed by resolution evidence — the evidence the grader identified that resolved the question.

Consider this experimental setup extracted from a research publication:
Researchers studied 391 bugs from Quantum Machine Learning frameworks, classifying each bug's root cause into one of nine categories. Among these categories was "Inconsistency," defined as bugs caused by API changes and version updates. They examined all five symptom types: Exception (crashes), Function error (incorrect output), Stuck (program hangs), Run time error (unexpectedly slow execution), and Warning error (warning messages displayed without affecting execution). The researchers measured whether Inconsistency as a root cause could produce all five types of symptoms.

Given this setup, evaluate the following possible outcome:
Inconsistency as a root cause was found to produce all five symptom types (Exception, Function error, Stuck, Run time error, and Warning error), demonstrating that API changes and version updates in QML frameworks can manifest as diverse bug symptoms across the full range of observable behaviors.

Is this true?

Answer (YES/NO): YES